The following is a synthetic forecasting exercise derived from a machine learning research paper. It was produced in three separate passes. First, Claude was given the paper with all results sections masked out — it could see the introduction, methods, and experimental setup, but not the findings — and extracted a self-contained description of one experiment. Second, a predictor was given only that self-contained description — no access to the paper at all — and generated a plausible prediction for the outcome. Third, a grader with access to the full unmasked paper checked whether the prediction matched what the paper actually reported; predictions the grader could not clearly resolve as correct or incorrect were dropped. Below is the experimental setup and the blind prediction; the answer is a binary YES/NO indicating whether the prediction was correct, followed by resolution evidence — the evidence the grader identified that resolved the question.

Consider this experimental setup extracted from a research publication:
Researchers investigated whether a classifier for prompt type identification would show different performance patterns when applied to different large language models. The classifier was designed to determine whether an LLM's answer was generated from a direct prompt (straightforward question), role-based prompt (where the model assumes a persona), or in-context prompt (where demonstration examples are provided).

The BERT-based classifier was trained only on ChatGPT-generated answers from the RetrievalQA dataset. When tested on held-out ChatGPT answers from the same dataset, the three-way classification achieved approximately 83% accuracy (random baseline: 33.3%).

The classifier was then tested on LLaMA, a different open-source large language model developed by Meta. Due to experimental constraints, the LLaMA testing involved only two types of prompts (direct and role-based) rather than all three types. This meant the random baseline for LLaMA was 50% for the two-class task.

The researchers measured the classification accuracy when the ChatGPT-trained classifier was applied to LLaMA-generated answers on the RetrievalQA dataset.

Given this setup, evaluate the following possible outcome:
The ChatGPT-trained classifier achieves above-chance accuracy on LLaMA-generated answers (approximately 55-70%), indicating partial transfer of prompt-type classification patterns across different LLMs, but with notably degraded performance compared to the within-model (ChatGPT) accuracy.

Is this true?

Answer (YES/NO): NO